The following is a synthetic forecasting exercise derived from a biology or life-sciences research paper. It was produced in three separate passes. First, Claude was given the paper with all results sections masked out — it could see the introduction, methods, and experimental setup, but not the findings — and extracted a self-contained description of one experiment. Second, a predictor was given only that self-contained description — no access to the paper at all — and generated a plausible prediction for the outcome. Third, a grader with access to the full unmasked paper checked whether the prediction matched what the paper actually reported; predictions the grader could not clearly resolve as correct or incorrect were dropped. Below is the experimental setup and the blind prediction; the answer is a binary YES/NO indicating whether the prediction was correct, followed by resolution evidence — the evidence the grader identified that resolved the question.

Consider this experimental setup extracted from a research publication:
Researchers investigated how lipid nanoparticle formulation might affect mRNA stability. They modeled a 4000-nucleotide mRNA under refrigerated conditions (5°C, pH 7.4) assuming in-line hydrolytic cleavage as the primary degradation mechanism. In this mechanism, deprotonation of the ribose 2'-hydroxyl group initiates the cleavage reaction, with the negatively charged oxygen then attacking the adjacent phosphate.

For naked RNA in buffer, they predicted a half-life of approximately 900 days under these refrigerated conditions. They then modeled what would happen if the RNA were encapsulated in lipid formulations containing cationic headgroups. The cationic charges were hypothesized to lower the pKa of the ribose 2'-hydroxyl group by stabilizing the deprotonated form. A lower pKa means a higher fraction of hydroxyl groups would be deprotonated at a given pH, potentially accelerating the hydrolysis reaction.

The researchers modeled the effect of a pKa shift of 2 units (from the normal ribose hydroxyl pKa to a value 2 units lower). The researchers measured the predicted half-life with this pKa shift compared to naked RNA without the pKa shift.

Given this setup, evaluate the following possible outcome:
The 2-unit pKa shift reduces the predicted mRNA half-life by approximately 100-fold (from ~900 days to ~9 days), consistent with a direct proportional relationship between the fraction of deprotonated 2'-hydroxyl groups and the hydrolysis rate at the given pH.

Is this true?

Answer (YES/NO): YES